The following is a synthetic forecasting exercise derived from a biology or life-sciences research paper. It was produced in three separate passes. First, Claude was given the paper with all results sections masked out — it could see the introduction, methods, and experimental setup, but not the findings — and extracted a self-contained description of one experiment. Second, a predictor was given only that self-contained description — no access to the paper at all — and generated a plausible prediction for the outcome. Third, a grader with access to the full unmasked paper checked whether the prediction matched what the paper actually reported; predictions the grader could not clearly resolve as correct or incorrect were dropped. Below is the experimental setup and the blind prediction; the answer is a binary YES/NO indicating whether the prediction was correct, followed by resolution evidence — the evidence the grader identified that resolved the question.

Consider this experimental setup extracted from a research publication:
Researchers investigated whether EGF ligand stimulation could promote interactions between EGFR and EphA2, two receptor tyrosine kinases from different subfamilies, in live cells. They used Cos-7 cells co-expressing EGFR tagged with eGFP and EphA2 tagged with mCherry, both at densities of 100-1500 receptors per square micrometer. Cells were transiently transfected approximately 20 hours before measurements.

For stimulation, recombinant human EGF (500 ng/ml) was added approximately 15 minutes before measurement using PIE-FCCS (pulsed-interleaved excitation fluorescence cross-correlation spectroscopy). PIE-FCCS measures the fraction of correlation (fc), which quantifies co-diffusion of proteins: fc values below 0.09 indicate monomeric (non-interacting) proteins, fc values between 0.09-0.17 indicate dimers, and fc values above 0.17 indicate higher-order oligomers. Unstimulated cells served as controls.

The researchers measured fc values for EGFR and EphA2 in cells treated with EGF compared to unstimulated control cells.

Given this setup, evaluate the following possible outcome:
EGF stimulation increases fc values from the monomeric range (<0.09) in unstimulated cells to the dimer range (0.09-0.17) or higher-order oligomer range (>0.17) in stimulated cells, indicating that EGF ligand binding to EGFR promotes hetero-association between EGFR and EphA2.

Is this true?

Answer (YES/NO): YES